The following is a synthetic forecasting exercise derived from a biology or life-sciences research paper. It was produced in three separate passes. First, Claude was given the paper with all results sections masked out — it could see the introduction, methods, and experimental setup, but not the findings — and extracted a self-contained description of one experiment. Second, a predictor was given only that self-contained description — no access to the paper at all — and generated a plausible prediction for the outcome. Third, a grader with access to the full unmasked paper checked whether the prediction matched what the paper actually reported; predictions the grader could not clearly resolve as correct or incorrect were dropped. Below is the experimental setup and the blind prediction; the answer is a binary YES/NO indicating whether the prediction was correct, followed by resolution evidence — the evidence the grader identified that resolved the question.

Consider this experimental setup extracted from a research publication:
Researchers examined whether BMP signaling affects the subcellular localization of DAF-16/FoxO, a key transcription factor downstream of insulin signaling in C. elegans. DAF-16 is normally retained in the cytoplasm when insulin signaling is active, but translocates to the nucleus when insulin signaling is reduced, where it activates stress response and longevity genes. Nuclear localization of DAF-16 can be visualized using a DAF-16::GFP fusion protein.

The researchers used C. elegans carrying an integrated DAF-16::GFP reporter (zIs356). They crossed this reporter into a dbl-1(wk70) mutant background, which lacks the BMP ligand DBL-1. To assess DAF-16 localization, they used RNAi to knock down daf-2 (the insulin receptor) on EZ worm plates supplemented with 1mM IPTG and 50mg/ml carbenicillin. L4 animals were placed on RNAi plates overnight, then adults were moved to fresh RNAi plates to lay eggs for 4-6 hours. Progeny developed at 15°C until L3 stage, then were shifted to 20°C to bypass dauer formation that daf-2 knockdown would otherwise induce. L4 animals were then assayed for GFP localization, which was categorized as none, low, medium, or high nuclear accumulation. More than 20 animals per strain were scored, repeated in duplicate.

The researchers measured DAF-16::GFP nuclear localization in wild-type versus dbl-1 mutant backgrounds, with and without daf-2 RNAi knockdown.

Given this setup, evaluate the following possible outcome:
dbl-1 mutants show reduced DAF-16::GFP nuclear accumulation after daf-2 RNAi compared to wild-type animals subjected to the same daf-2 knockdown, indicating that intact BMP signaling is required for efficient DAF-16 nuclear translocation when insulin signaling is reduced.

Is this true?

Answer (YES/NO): NO